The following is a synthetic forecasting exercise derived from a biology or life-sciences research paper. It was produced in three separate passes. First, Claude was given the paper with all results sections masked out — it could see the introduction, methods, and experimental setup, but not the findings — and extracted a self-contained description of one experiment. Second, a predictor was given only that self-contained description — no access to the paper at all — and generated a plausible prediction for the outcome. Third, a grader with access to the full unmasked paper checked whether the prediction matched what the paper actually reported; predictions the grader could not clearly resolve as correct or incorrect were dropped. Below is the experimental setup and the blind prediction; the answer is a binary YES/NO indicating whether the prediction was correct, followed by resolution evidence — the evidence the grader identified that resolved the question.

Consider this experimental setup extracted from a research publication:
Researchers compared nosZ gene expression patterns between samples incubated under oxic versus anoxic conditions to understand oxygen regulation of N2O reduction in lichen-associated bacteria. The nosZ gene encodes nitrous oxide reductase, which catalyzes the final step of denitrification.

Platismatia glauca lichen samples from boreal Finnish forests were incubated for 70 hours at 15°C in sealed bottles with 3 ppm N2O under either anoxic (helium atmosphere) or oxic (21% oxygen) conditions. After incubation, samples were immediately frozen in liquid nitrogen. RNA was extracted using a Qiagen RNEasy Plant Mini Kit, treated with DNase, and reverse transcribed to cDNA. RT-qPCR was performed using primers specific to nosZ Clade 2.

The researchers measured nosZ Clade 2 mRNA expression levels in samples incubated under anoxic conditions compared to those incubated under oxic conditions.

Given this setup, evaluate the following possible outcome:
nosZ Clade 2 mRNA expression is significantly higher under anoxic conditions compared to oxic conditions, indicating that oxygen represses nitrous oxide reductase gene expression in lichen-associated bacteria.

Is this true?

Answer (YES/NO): NO